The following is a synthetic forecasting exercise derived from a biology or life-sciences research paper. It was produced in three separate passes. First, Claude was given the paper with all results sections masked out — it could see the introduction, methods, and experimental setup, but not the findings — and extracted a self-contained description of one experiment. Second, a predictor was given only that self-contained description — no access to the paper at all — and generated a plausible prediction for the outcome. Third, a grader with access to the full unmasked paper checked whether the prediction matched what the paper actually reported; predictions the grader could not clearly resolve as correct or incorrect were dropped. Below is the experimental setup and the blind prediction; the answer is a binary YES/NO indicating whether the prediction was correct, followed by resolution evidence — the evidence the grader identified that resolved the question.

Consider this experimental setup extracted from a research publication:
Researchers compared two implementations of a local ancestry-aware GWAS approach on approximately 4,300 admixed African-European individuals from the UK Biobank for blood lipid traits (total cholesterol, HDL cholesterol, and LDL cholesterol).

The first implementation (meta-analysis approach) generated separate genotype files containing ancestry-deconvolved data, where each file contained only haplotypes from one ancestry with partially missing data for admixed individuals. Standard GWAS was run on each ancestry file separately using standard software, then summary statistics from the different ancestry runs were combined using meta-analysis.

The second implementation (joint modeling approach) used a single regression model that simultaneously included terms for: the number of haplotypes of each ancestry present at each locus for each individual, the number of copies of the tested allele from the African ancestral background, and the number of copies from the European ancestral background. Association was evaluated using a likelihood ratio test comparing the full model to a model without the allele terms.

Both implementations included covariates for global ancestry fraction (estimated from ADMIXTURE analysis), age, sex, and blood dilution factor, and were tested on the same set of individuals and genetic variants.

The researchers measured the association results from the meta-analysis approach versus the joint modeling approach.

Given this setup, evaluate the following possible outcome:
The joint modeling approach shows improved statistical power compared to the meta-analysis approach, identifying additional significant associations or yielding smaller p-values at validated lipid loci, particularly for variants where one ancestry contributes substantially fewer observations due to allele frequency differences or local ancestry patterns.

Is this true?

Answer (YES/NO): NO